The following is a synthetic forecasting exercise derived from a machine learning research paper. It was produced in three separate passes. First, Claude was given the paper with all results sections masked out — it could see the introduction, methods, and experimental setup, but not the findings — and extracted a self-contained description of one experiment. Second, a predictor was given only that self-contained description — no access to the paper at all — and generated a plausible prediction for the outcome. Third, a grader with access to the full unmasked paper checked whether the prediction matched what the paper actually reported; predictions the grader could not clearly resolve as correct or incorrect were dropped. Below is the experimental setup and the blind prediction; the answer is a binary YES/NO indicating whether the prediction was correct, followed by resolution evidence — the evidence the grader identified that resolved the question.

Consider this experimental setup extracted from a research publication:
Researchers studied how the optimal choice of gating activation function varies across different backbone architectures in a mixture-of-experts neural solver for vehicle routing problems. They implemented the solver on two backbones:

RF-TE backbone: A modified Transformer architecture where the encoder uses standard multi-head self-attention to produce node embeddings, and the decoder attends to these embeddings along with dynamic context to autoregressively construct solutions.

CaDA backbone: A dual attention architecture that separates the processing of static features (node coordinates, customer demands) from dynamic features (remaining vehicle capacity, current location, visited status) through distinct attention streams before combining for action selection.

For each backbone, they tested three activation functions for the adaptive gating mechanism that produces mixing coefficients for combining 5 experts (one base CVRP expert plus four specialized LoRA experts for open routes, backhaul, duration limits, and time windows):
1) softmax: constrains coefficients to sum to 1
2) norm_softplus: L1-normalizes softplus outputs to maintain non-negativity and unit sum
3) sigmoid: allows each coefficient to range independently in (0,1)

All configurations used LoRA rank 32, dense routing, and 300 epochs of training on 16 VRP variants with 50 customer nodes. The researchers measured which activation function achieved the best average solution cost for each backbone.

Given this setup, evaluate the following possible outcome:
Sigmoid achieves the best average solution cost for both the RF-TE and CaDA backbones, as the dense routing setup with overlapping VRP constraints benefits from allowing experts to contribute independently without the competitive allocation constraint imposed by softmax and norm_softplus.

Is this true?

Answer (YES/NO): NO